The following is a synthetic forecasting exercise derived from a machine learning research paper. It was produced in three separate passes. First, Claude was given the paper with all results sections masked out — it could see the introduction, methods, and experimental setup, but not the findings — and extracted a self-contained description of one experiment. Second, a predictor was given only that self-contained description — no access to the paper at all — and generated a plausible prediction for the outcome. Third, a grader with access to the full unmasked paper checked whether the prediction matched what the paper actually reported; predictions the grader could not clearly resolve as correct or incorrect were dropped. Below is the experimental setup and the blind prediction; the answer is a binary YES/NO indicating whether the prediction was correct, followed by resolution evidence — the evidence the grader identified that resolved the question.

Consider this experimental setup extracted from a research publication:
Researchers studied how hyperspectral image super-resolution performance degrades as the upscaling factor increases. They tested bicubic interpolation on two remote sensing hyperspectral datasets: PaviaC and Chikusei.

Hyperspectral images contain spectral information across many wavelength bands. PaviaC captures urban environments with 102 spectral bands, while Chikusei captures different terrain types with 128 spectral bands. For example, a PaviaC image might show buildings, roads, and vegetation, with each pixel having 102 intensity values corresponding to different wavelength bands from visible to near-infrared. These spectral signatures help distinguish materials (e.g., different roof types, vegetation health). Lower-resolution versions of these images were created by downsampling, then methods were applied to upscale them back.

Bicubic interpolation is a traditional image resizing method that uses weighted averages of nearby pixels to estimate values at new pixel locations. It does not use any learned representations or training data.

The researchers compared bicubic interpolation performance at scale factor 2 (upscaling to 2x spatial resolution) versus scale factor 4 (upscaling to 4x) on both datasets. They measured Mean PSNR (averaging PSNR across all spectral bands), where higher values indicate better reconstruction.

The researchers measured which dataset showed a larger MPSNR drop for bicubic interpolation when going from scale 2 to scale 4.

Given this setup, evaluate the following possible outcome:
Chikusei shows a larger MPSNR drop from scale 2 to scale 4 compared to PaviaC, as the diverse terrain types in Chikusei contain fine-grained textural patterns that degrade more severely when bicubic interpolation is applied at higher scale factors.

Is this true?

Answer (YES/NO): YES